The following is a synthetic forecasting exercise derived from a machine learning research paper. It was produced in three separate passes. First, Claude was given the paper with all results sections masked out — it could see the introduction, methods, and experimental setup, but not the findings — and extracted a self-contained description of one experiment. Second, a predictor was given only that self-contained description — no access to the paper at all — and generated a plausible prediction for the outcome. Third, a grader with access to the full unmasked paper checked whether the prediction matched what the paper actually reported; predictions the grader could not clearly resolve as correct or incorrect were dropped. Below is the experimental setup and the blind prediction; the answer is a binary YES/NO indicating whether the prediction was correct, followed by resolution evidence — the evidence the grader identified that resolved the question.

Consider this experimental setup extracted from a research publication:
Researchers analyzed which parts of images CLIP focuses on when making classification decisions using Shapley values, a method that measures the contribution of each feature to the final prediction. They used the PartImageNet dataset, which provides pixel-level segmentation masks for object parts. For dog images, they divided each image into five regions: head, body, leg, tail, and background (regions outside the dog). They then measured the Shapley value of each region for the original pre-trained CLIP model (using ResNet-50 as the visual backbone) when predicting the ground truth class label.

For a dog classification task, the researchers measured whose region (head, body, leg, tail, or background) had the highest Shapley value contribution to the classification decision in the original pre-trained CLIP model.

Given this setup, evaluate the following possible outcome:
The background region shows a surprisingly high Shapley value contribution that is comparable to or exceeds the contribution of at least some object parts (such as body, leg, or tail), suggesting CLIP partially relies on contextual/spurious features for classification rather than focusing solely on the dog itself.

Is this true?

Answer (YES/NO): YES